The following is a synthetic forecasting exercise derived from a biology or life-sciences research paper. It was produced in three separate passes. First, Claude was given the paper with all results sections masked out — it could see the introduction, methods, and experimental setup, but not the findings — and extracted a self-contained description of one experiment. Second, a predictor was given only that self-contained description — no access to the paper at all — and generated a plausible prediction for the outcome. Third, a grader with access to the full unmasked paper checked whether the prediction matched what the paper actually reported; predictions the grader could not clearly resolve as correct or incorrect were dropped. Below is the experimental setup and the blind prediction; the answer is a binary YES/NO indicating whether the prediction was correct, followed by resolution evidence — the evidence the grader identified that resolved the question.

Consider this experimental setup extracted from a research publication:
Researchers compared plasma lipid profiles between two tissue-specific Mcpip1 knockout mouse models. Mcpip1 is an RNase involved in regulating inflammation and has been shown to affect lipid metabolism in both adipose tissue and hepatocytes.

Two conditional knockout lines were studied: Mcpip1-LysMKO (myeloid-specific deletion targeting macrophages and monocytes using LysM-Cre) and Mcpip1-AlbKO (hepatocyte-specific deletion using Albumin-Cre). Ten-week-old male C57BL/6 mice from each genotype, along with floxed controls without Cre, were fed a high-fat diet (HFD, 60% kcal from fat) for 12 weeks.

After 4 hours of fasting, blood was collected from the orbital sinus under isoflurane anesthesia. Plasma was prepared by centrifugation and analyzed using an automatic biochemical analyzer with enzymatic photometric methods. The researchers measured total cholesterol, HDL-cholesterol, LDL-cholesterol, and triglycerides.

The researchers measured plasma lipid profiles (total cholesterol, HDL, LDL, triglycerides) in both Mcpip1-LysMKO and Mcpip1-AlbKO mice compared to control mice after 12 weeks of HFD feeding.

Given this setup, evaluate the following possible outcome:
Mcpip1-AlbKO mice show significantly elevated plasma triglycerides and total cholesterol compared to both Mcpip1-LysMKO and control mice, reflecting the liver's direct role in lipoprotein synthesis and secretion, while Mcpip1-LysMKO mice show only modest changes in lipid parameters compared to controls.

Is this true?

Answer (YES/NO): NO